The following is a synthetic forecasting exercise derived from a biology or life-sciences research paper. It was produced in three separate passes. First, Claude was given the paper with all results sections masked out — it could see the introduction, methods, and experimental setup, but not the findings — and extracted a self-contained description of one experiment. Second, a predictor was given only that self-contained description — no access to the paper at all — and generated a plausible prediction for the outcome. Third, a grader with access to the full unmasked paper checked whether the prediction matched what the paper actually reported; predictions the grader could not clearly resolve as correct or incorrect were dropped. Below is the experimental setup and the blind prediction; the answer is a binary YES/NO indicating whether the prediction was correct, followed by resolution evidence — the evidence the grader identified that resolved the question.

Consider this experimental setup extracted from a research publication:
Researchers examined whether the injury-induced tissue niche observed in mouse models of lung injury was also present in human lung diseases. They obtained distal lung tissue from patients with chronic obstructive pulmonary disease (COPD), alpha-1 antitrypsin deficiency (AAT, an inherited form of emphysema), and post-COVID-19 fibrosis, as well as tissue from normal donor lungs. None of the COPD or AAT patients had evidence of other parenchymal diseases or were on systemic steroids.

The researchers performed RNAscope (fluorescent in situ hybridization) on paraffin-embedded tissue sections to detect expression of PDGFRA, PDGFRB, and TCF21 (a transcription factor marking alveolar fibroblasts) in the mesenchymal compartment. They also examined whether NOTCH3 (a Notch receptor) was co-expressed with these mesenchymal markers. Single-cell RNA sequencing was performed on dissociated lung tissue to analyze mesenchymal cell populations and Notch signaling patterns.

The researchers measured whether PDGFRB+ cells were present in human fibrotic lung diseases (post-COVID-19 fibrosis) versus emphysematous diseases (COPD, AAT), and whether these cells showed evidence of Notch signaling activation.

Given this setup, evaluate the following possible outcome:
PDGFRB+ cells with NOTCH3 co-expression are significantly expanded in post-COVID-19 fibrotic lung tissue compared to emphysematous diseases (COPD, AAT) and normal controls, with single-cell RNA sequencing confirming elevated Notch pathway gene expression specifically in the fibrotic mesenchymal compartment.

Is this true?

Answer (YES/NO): NO